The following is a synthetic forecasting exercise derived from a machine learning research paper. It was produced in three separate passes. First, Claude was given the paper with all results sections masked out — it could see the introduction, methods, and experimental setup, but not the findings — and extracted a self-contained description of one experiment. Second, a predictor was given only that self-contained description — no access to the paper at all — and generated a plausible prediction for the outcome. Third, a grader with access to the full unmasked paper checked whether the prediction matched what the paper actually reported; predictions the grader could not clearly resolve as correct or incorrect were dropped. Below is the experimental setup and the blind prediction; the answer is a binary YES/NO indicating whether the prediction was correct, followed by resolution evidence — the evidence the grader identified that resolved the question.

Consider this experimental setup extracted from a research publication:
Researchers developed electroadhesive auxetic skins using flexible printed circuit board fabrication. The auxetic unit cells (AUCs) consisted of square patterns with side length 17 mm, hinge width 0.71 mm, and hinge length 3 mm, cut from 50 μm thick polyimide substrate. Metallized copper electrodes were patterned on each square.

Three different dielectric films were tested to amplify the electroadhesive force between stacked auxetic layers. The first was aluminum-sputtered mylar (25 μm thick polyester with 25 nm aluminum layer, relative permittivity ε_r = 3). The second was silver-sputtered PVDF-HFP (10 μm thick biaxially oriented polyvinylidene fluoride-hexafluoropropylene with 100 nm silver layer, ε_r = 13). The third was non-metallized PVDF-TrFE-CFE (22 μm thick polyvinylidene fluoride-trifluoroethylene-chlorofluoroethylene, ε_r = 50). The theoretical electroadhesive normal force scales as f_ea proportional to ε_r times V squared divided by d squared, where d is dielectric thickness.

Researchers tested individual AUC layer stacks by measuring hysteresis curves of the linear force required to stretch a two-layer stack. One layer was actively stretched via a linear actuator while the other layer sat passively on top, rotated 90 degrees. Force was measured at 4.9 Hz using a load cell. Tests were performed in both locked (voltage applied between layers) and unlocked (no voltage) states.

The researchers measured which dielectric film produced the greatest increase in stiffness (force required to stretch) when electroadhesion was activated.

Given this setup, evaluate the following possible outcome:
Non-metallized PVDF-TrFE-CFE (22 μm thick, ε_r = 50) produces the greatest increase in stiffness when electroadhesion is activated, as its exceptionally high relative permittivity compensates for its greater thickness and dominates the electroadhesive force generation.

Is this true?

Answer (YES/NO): NO